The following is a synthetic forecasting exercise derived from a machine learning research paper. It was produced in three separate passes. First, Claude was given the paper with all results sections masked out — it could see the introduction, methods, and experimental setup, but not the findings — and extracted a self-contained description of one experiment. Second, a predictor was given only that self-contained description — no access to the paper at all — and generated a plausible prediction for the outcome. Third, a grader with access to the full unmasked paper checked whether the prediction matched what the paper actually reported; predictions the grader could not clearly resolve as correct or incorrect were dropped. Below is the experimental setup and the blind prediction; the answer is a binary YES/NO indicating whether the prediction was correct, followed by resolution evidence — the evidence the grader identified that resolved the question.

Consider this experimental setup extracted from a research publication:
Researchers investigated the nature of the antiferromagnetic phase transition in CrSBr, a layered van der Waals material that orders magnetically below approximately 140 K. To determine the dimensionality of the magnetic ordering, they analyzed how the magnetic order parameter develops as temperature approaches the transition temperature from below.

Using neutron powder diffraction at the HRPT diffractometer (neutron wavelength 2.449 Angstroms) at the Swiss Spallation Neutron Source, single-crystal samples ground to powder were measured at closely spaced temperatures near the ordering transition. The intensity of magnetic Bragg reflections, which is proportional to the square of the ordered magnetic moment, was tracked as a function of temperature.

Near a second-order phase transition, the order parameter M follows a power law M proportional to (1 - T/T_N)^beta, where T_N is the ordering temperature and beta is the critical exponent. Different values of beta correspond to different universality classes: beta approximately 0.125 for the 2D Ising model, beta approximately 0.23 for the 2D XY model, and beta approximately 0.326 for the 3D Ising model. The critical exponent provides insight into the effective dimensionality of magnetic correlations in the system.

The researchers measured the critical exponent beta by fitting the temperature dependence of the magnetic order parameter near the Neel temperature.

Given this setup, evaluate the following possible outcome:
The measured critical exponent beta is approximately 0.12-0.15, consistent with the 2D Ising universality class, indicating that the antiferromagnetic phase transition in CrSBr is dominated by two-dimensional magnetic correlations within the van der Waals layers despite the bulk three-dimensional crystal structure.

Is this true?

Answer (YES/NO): NO